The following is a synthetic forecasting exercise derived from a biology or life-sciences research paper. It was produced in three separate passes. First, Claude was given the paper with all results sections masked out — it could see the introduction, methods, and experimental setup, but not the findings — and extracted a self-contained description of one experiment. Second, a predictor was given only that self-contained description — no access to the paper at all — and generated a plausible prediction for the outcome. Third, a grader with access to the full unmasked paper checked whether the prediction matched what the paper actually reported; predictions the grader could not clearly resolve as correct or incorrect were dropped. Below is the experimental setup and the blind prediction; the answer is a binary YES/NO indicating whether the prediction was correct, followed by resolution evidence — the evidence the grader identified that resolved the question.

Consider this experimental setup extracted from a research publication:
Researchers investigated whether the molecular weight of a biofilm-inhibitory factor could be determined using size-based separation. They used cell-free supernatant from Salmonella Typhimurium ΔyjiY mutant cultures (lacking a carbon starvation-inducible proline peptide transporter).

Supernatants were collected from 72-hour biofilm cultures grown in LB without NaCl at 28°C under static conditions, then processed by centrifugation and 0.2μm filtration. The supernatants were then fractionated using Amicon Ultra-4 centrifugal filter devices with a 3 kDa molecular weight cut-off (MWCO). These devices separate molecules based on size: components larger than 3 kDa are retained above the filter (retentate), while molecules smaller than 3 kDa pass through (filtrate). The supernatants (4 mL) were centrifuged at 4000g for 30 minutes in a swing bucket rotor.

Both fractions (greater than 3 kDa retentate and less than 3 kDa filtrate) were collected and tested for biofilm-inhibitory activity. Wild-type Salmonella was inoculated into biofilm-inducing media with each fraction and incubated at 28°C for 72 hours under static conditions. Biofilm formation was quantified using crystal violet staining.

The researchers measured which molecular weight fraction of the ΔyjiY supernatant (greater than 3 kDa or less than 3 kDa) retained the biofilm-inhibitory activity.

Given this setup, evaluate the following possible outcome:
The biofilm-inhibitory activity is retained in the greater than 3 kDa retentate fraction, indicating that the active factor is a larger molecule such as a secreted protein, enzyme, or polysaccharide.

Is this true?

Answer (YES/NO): YES